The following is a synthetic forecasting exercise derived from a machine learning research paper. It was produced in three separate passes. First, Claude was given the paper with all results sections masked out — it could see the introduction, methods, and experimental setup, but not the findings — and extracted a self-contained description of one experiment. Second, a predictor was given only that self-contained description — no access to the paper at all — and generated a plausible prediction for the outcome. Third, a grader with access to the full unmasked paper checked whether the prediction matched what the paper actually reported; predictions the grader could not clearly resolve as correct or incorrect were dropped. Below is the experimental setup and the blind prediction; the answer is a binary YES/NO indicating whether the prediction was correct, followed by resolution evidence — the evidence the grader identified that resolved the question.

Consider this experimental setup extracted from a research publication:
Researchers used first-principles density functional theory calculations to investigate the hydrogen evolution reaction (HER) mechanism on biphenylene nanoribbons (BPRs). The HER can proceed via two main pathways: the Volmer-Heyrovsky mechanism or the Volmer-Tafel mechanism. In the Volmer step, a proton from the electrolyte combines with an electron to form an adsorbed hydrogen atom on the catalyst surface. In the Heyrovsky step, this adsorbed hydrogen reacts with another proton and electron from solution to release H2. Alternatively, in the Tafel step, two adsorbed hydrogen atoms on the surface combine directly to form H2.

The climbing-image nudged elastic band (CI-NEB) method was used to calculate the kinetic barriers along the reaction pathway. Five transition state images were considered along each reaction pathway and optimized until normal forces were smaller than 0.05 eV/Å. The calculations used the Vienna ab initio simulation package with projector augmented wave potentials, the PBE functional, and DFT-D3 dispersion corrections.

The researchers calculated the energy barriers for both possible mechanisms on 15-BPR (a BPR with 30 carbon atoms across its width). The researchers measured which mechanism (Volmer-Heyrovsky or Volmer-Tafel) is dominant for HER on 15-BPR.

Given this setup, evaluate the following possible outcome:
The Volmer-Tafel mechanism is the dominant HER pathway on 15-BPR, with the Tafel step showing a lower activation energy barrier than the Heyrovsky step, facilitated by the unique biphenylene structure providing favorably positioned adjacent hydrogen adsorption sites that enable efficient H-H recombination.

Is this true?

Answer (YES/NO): YES